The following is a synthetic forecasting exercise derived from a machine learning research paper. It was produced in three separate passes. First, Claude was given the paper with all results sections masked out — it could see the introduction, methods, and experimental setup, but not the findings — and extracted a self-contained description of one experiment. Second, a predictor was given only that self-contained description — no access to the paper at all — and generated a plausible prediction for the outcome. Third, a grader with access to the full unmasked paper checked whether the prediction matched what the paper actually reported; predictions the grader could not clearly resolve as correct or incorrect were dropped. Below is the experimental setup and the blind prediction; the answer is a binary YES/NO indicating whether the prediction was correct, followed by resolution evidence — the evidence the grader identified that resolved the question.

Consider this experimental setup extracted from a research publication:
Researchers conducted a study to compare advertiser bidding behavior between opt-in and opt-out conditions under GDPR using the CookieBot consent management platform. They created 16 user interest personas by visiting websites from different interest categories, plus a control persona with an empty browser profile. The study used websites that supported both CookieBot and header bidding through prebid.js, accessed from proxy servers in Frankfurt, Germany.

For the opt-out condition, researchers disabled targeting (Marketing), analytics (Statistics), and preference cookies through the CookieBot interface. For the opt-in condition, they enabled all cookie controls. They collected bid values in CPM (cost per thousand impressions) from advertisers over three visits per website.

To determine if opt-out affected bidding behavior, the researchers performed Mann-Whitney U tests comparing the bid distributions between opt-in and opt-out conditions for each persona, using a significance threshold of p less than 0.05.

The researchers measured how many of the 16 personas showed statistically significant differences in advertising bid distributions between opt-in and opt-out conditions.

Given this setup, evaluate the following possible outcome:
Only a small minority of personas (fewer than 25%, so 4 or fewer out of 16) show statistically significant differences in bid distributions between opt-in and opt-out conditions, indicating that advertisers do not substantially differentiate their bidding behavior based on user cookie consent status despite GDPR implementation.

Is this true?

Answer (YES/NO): YES